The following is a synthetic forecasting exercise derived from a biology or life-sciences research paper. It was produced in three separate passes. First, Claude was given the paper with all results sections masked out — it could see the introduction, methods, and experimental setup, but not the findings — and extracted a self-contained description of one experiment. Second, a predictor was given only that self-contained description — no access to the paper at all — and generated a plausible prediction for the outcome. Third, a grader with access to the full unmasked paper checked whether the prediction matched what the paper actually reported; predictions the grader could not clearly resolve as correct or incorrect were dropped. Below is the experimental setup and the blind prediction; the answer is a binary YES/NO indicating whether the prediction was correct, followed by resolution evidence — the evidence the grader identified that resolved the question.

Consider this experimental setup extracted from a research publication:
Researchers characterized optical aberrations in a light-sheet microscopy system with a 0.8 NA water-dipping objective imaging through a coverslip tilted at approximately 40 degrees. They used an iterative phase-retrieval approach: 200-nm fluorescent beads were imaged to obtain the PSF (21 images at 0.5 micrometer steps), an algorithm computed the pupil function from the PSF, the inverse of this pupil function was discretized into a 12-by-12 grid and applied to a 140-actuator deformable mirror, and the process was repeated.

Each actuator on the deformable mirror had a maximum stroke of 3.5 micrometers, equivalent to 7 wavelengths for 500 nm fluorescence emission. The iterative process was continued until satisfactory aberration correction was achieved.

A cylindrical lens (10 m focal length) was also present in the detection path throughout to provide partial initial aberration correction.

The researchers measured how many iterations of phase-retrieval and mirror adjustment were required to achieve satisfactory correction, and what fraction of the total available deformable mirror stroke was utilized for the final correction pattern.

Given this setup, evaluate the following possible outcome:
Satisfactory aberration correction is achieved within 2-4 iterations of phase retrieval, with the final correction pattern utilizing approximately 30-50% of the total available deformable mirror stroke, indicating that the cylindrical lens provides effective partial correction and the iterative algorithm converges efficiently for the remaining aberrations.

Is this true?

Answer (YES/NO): NO